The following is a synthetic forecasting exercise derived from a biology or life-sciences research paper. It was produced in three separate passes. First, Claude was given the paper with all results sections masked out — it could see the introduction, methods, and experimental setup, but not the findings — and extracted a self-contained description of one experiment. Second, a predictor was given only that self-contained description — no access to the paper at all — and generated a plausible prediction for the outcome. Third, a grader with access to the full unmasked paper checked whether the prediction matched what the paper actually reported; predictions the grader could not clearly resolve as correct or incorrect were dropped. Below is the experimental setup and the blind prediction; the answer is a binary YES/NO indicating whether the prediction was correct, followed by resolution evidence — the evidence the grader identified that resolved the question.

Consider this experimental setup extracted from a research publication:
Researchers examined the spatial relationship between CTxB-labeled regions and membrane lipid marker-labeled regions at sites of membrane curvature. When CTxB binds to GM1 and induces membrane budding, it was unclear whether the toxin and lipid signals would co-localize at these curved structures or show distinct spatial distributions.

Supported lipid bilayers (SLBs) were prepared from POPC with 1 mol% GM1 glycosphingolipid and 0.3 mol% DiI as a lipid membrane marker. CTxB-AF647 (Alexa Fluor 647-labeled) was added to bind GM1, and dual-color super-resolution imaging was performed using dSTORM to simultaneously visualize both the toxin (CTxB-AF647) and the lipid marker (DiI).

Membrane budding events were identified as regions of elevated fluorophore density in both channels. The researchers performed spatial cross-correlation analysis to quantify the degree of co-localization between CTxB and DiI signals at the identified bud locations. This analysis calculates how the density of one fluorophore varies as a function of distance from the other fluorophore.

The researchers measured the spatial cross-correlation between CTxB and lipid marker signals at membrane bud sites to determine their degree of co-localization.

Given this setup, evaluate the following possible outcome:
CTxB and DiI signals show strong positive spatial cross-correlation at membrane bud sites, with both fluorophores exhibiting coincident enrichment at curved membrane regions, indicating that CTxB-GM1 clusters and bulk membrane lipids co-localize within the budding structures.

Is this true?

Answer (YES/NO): YES